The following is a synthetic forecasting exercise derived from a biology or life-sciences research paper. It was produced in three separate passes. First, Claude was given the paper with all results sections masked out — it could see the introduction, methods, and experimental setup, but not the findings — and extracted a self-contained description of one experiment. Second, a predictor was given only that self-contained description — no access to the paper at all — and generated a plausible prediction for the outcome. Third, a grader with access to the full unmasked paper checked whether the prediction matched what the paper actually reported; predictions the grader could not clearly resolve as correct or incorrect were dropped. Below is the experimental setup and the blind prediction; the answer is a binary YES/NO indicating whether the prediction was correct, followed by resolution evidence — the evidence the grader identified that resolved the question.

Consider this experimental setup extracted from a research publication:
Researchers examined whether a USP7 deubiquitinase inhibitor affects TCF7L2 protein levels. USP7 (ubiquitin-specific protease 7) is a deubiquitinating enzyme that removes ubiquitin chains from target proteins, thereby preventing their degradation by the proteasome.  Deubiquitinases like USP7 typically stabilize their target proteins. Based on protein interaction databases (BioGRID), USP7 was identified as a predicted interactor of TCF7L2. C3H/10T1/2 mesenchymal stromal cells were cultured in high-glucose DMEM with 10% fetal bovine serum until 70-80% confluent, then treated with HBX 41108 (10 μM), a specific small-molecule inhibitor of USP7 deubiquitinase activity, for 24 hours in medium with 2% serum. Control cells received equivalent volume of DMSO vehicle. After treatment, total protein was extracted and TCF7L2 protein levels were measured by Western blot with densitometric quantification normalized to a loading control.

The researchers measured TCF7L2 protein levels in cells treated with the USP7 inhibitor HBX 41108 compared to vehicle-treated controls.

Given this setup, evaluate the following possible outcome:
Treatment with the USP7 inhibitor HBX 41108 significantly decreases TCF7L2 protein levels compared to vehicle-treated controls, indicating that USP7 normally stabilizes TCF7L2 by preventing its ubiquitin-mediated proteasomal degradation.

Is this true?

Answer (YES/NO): YES